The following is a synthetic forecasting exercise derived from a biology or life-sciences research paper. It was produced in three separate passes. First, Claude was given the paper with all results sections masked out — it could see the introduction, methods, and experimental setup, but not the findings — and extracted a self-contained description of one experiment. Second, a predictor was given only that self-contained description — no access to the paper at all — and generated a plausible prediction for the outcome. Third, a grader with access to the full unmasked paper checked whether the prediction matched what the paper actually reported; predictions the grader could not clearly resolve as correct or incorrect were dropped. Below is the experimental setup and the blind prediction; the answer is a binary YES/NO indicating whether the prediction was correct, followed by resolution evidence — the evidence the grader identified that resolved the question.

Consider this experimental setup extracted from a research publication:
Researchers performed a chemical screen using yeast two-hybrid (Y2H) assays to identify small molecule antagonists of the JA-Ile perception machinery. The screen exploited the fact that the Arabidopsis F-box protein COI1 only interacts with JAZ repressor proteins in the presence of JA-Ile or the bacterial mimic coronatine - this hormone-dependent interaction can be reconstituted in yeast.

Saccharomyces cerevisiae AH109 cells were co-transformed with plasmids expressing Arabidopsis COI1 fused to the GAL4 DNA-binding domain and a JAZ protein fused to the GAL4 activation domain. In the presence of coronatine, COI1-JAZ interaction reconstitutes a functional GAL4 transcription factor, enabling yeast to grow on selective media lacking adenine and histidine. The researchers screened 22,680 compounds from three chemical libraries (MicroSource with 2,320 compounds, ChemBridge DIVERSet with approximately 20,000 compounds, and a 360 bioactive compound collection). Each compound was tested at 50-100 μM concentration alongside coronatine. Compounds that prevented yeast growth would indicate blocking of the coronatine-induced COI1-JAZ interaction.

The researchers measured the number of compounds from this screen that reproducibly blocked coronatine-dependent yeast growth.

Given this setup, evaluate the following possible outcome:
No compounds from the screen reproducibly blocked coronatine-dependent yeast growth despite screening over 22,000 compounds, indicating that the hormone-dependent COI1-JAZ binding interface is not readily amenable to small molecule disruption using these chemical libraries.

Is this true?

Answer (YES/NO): NO